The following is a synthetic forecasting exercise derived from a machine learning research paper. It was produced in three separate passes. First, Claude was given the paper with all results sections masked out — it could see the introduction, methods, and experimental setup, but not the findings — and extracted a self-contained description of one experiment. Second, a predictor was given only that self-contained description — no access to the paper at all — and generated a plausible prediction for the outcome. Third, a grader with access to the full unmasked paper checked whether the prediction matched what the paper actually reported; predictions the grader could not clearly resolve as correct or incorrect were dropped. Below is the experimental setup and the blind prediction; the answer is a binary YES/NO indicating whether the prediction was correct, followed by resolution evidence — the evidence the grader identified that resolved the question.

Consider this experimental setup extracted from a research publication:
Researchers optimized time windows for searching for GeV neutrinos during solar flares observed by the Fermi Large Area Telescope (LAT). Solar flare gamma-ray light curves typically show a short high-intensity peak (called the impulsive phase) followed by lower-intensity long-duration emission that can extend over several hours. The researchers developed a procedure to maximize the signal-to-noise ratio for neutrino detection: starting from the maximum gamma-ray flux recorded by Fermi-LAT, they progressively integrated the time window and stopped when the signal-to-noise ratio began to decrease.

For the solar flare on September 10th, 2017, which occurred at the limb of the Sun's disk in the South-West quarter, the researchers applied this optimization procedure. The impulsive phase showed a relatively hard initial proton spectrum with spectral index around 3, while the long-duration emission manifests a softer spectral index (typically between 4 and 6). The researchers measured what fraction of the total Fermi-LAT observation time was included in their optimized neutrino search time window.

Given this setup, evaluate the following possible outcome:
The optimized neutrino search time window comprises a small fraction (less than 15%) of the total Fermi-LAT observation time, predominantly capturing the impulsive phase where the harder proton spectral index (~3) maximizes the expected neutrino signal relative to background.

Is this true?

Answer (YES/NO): NO